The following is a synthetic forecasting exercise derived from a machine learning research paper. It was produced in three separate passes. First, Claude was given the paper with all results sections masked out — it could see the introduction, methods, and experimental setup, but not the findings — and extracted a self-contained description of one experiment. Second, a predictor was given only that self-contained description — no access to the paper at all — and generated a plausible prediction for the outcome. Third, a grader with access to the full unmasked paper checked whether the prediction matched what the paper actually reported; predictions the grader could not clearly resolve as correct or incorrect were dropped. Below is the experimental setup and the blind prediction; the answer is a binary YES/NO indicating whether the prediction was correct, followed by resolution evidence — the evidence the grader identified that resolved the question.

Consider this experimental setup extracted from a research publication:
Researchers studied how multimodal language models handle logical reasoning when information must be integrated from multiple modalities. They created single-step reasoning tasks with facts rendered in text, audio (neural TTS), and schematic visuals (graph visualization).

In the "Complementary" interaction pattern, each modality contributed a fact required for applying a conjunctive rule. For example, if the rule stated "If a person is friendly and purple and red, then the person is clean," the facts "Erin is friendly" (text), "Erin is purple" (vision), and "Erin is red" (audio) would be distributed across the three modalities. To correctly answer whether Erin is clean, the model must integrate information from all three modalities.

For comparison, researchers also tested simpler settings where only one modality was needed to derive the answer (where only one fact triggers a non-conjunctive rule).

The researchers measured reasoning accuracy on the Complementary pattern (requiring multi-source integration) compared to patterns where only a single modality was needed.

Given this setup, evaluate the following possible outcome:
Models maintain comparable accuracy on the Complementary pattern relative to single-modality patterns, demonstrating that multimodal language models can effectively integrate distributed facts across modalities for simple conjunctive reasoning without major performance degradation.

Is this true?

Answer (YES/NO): NO